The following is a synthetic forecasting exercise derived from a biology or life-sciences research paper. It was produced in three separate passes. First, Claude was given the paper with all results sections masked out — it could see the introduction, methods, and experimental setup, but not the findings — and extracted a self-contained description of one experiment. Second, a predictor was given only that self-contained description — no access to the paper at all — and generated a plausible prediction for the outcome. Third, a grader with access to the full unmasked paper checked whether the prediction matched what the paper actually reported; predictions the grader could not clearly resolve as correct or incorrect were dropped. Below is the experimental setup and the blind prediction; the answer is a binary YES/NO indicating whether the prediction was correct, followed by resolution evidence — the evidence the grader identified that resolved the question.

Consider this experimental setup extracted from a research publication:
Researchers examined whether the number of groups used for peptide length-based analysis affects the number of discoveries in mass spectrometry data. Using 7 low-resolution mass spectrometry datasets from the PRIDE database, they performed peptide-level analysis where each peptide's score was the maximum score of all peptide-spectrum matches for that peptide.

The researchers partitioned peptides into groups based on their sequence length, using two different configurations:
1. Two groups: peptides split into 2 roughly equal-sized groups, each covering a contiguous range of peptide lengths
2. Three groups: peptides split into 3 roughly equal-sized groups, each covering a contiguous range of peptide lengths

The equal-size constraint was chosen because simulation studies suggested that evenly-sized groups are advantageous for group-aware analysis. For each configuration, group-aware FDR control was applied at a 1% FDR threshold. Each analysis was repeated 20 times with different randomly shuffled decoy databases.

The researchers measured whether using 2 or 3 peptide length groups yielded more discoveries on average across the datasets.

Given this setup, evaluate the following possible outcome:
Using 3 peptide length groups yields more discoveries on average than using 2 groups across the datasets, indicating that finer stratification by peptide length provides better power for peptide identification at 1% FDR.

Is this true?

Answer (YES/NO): NO